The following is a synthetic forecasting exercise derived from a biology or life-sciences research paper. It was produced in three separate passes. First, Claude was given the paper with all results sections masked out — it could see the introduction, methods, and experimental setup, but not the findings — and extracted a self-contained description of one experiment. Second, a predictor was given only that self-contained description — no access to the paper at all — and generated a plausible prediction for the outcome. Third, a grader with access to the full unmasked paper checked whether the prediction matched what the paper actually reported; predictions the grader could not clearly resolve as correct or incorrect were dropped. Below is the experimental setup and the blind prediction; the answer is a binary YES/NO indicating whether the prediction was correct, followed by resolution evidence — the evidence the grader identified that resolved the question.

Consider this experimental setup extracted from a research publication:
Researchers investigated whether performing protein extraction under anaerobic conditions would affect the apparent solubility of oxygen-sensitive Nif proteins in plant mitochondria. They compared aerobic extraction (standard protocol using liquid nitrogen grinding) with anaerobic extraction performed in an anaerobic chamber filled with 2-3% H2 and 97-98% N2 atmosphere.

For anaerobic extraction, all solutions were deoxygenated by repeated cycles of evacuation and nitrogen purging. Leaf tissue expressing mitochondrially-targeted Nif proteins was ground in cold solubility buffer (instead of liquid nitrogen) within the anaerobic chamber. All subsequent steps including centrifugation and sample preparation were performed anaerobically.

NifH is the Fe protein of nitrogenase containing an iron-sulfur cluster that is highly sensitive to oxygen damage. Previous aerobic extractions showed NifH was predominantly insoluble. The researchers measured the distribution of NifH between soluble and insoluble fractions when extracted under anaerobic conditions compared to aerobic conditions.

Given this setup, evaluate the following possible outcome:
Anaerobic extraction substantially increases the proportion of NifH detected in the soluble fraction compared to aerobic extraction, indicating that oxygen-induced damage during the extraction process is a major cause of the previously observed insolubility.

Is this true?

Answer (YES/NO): NO